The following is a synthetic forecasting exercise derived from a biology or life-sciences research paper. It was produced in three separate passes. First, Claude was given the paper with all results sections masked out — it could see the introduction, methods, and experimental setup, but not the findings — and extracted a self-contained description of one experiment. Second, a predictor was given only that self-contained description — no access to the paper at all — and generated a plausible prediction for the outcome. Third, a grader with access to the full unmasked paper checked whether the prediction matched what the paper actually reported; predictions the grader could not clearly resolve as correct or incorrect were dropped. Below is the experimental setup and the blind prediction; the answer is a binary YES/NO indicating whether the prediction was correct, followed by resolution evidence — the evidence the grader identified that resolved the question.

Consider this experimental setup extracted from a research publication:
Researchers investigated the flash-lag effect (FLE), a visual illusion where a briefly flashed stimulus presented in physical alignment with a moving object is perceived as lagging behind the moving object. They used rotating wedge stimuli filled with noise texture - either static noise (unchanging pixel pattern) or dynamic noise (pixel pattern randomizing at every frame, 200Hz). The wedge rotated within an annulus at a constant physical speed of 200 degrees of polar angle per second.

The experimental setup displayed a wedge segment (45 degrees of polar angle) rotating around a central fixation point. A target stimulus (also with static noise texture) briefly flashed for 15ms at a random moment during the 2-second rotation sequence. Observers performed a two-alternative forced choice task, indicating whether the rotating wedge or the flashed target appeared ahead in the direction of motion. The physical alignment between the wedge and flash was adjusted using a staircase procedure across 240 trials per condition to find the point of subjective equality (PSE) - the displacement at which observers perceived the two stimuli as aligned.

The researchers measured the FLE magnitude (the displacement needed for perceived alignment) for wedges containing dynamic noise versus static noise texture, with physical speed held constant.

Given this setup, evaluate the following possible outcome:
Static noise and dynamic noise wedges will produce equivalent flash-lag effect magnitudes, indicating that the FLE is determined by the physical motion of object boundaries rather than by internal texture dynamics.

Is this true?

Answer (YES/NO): NO